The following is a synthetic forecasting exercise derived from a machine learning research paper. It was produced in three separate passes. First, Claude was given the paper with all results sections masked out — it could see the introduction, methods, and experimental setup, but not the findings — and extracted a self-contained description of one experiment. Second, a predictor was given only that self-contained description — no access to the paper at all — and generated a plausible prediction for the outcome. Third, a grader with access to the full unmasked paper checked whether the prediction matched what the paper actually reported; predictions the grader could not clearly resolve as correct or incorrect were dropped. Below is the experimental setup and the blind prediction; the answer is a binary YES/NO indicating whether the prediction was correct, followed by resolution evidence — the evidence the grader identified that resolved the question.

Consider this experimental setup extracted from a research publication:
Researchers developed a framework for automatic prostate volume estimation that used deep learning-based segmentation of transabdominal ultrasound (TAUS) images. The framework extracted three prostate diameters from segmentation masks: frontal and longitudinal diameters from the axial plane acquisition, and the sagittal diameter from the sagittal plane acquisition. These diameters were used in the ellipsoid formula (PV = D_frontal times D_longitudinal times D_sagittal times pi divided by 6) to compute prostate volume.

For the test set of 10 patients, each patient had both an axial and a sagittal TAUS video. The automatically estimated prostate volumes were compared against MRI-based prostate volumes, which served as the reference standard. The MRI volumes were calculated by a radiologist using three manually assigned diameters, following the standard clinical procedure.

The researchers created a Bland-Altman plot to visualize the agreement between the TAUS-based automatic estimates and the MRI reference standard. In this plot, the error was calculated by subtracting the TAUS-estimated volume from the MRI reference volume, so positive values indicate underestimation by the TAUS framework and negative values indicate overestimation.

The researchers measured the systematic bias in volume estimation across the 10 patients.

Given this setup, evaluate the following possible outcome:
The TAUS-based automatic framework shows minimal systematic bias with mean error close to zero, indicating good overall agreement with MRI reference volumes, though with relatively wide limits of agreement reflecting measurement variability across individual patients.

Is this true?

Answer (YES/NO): NO